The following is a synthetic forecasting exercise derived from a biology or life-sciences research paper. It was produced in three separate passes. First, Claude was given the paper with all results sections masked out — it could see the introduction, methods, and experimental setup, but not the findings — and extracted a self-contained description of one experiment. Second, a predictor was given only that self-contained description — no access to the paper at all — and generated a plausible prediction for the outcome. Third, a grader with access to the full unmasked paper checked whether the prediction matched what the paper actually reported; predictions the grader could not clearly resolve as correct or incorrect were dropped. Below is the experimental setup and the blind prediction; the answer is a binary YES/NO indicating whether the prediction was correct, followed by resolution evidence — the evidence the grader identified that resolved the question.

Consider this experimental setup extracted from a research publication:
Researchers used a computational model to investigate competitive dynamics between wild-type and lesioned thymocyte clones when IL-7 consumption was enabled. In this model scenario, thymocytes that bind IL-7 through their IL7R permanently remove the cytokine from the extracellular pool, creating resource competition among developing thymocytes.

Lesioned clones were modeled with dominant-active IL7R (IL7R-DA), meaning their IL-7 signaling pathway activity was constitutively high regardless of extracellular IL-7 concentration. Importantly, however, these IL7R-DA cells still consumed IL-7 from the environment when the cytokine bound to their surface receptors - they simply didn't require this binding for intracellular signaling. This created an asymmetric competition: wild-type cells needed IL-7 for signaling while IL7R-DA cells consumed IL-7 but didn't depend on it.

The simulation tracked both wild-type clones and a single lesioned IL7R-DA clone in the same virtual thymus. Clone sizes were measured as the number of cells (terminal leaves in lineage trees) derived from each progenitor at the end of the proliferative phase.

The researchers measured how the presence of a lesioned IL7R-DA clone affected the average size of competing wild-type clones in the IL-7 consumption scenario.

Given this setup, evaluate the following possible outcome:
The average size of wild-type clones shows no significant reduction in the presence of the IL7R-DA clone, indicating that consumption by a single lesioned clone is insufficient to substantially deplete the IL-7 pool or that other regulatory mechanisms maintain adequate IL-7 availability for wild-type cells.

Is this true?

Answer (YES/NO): YES